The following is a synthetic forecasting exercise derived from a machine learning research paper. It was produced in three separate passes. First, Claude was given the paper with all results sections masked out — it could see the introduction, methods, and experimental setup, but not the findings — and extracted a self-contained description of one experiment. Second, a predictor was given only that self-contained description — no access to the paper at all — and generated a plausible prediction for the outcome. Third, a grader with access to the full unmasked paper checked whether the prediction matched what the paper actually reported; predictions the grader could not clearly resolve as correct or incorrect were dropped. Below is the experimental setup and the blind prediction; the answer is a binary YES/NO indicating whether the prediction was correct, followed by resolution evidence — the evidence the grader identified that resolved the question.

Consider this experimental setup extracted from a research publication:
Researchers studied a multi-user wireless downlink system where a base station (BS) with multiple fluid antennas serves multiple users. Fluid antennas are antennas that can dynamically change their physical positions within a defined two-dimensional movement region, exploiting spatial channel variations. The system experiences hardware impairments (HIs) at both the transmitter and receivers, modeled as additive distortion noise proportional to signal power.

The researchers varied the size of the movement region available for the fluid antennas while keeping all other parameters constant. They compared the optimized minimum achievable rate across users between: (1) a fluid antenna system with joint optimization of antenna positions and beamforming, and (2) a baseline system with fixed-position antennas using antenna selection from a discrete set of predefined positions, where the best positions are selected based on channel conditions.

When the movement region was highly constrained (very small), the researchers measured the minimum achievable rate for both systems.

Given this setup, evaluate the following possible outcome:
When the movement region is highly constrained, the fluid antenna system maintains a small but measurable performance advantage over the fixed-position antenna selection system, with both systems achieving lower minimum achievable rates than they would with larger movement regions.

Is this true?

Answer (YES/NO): NO